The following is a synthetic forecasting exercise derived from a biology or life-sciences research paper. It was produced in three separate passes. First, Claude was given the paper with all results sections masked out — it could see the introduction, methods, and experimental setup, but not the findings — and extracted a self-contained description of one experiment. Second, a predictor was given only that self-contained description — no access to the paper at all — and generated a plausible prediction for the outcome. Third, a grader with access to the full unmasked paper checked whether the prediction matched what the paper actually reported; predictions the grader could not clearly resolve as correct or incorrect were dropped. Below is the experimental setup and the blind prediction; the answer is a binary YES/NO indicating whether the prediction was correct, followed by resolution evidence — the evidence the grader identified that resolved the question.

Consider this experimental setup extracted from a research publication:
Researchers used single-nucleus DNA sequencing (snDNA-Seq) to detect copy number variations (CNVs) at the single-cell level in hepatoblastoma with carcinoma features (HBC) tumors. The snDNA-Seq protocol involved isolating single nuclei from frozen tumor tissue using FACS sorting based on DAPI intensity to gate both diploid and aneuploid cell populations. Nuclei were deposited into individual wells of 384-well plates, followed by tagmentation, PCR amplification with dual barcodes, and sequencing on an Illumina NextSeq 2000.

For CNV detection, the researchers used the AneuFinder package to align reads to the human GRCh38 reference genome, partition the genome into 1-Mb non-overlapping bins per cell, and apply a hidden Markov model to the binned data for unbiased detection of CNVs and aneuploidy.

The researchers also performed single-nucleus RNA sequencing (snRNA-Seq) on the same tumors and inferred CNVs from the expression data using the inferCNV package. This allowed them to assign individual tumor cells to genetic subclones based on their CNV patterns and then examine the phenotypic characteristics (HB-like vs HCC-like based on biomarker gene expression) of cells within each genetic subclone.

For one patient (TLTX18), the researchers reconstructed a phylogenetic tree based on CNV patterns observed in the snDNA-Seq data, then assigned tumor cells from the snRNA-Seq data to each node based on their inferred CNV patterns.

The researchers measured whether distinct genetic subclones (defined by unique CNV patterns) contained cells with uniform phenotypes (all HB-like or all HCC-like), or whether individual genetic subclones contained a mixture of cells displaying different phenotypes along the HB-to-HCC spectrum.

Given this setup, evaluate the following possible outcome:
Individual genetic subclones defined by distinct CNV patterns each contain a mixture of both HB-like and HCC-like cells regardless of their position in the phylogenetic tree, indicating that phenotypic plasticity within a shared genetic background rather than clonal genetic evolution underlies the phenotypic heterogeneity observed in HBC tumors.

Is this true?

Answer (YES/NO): YES